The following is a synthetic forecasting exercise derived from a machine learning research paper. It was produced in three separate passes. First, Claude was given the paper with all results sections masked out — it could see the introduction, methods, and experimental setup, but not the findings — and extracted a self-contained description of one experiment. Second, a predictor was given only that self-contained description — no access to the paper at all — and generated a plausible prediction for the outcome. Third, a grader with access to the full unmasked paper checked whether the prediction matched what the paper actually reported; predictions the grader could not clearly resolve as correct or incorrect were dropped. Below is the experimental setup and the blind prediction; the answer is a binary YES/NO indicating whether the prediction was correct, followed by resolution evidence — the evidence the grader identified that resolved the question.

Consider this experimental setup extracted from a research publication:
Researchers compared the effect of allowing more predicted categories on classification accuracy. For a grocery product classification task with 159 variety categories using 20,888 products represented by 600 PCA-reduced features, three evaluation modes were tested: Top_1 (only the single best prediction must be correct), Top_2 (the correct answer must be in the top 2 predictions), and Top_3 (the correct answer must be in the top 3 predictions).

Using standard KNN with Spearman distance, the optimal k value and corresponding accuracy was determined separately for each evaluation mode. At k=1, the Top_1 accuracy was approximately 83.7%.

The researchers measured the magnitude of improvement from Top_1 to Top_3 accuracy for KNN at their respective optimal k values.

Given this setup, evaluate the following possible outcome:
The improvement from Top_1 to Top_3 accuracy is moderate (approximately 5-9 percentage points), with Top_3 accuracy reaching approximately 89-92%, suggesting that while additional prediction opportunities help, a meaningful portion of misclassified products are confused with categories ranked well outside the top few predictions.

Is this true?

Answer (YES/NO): YES